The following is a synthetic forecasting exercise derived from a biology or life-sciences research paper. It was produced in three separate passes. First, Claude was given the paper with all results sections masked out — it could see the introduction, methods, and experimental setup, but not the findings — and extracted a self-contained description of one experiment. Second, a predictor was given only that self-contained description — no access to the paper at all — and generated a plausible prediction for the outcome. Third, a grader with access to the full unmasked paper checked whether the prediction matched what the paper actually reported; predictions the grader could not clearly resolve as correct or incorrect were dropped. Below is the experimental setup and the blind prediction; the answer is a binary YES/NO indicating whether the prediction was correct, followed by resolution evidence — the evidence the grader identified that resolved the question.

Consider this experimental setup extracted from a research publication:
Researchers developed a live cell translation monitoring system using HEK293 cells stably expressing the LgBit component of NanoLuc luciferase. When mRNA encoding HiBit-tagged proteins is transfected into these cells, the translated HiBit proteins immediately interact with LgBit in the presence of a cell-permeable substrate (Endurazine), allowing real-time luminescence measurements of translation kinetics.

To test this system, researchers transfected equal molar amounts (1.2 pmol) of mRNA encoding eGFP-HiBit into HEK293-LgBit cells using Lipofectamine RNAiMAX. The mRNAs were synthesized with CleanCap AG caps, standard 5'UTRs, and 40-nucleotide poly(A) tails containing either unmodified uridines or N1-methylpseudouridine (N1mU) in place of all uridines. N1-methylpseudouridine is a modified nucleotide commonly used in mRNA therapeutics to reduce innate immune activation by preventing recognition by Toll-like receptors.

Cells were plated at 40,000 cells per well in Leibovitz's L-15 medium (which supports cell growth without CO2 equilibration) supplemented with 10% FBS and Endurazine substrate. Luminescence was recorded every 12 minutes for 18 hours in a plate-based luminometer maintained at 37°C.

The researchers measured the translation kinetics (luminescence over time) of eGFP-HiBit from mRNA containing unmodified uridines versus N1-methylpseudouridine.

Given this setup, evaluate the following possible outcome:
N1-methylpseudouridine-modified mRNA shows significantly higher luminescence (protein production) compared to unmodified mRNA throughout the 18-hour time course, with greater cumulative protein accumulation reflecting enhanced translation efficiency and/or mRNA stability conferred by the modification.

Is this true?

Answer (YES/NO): NO